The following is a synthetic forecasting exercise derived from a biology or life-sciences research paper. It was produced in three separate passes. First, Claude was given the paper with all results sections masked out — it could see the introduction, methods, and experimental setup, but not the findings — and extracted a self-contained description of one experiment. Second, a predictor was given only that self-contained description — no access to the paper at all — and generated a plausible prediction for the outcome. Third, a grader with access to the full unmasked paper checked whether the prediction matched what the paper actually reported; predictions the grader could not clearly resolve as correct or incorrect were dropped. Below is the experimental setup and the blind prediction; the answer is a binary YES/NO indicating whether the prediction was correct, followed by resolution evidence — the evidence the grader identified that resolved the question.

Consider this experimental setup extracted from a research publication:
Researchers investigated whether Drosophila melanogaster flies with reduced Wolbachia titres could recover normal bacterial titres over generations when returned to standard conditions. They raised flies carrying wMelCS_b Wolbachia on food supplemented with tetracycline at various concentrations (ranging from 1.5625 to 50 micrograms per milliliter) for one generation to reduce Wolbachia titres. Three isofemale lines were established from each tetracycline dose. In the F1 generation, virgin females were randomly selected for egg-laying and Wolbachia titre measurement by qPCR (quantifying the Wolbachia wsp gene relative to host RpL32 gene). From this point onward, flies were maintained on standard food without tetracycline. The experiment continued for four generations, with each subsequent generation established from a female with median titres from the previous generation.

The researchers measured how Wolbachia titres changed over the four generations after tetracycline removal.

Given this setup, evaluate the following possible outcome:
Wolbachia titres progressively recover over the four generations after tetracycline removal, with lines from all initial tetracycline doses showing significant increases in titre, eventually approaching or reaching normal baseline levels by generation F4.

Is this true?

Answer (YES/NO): NO